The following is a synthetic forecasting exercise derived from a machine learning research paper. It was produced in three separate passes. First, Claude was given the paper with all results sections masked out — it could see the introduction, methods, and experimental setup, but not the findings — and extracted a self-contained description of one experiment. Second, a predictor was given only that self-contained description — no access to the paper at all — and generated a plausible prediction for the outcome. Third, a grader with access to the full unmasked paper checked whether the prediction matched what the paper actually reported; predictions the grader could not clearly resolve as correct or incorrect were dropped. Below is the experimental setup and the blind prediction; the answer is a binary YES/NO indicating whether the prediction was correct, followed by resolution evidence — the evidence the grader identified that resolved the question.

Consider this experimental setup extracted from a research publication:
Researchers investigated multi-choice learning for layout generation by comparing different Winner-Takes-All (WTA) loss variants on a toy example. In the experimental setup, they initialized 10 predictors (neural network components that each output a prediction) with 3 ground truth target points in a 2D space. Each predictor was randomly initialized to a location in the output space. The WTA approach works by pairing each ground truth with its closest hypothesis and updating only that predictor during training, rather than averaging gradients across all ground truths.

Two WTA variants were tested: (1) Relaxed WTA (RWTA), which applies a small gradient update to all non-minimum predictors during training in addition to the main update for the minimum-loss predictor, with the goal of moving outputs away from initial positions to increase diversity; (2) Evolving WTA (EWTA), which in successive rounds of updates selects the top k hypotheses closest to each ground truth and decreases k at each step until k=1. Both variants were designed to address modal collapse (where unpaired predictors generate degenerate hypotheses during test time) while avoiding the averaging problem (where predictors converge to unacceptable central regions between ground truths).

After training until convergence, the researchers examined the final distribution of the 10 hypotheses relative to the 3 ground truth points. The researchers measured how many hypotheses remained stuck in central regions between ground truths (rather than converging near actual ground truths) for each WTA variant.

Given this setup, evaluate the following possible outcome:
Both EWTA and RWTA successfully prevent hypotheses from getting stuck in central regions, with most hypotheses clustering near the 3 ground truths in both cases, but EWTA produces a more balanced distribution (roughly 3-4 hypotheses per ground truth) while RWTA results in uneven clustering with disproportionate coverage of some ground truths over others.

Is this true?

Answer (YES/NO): NO